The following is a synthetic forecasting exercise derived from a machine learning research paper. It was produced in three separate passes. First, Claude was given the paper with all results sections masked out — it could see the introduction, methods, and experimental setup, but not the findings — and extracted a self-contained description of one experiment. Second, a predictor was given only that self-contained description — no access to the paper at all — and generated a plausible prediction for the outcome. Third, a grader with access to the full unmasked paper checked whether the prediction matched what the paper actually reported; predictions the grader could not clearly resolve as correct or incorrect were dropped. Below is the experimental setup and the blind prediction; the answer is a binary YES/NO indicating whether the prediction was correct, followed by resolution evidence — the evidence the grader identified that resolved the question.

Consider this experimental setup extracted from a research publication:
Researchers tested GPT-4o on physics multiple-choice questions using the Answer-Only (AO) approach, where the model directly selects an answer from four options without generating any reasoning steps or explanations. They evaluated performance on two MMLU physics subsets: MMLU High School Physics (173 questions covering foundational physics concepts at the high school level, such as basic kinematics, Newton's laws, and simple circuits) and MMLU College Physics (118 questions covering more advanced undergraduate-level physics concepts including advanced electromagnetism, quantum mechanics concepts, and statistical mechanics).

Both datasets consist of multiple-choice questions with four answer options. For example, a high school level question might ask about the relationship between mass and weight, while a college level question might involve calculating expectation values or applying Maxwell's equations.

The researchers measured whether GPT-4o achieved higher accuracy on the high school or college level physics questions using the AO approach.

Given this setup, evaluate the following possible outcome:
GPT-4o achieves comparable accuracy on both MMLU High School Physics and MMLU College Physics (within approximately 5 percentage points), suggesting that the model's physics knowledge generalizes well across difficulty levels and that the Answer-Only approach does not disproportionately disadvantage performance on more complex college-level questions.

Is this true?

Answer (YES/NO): NO